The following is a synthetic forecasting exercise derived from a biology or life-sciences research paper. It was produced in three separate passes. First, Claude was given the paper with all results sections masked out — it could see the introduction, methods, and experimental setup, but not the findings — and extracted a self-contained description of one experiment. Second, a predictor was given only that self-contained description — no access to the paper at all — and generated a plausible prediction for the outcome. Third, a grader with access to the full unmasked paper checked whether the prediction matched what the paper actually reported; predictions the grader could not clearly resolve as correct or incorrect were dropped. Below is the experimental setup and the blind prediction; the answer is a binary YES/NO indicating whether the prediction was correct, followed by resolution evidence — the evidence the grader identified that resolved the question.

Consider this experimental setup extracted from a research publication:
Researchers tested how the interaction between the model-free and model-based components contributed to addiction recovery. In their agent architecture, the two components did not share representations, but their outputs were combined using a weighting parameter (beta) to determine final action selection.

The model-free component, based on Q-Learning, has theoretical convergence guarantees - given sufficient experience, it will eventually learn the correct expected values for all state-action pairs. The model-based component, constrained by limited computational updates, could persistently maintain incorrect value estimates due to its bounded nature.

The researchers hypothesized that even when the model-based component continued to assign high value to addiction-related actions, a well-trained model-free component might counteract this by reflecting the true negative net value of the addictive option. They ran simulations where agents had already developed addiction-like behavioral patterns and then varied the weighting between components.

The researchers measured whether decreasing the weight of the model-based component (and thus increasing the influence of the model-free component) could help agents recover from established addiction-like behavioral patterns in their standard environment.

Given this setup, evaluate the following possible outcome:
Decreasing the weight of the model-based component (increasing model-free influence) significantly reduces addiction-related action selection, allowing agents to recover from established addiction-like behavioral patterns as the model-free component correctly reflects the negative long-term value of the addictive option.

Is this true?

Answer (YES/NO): NO